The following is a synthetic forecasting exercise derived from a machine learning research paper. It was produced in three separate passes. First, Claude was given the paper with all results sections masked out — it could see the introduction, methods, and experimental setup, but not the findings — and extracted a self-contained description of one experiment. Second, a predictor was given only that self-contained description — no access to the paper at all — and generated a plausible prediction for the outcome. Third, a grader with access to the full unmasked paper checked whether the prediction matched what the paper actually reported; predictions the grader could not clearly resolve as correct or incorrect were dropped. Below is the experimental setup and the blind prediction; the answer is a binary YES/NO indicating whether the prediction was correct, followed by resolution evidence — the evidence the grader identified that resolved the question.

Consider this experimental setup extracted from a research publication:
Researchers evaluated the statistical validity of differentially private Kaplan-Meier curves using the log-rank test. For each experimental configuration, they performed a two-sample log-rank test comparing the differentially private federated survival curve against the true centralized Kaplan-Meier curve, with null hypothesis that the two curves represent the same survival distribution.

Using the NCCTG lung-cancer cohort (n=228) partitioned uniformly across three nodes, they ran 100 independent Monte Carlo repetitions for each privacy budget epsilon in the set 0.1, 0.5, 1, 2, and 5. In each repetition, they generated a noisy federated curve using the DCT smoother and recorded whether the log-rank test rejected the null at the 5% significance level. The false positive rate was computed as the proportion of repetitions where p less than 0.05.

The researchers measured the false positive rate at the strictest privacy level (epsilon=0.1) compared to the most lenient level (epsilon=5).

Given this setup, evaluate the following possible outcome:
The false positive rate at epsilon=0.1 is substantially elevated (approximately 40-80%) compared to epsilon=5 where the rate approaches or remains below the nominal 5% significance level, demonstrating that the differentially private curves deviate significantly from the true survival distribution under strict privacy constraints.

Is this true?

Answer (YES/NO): NO